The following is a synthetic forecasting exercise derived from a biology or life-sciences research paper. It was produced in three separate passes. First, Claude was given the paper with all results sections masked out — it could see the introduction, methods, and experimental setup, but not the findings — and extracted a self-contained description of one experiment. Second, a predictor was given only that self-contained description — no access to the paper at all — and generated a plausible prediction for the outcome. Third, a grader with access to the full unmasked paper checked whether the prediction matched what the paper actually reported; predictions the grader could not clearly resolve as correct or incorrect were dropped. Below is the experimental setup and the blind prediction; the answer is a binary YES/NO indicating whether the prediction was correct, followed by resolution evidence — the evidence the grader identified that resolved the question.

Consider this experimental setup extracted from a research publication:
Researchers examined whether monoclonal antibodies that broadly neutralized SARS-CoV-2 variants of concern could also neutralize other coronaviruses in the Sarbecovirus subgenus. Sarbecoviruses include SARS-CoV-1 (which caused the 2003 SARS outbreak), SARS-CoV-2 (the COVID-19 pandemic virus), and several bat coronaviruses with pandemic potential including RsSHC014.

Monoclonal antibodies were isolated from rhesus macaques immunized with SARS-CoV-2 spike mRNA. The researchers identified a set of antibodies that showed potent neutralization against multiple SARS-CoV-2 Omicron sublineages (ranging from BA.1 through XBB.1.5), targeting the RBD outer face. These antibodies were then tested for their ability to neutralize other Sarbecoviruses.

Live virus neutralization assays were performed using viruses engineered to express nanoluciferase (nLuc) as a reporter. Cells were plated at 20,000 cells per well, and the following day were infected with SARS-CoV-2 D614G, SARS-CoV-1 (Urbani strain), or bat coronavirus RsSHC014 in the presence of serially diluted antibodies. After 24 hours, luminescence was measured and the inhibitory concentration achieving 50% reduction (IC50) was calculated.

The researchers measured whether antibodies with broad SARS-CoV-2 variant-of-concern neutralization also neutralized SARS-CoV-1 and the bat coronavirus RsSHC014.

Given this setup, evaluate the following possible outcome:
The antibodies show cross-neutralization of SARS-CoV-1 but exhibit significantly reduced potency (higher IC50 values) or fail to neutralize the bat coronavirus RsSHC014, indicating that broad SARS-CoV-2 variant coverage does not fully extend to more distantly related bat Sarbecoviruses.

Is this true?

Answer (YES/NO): NO